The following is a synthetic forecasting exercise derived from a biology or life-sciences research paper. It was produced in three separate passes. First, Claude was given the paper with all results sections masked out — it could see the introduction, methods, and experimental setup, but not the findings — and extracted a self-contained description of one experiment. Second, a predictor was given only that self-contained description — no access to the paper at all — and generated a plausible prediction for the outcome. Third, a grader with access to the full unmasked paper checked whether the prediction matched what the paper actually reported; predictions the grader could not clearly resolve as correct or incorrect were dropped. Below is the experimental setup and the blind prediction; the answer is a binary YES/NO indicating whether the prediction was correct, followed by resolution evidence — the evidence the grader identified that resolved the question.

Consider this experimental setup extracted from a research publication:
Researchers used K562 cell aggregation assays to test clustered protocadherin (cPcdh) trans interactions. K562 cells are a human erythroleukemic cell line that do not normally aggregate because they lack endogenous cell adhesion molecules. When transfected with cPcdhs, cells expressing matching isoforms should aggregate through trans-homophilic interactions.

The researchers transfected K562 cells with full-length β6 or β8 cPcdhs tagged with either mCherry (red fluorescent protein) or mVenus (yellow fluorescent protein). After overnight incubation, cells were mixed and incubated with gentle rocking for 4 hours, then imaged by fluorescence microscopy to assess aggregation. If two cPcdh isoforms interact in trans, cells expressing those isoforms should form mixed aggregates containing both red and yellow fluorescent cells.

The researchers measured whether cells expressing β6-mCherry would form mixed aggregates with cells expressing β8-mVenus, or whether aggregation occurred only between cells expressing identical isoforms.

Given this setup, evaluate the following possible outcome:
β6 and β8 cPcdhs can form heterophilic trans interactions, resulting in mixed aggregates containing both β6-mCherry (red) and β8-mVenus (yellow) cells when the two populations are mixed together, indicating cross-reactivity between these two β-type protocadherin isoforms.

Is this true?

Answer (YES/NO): NO